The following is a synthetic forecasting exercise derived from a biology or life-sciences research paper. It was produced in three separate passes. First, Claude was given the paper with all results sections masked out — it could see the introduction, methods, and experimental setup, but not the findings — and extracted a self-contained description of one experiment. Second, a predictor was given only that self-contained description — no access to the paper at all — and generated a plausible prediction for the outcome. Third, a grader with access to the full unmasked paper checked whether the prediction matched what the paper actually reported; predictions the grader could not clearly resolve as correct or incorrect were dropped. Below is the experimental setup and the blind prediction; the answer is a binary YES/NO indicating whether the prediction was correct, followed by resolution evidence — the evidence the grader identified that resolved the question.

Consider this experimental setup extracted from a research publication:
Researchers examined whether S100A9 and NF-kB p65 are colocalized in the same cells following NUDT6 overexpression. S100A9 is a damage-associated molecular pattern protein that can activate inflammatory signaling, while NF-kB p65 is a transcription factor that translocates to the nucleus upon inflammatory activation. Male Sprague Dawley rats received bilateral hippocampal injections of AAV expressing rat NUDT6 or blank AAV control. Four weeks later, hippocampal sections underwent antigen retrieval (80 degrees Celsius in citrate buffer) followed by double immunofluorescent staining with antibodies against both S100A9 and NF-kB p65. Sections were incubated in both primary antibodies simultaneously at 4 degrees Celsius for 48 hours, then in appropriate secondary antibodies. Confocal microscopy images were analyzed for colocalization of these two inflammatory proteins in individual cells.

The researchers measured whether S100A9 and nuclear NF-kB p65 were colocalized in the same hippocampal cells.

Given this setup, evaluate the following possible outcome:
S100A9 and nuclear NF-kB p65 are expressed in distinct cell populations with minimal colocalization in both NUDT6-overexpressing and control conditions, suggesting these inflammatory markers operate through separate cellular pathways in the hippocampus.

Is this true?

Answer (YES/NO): NO